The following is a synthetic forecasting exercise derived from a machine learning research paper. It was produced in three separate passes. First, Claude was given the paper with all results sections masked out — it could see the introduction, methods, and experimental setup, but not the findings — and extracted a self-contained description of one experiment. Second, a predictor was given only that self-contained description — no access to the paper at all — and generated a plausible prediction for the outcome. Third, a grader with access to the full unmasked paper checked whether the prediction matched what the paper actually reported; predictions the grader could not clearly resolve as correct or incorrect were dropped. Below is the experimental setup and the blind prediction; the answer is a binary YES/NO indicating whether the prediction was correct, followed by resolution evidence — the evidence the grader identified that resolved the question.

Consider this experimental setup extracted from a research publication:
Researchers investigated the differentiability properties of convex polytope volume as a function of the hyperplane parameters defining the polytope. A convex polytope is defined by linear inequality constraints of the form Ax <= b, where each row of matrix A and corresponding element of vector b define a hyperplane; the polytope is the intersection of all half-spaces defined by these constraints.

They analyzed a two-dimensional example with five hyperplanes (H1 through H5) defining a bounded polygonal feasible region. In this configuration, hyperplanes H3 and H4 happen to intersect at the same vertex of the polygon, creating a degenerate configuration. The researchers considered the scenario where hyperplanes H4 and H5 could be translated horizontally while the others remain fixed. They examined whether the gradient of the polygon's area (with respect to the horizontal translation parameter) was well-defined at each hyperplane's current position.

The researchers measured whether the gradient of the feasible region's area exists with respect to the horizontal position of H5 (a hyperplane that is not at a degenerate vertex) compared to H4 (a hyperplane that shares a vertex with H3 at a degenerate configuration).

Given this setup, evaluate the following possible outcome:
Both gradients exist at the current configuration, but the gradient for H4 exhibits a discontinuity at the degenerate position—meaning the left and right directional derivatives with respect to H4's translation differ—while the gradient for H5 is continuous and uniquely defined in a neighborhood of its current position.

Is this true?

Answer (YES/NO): NO